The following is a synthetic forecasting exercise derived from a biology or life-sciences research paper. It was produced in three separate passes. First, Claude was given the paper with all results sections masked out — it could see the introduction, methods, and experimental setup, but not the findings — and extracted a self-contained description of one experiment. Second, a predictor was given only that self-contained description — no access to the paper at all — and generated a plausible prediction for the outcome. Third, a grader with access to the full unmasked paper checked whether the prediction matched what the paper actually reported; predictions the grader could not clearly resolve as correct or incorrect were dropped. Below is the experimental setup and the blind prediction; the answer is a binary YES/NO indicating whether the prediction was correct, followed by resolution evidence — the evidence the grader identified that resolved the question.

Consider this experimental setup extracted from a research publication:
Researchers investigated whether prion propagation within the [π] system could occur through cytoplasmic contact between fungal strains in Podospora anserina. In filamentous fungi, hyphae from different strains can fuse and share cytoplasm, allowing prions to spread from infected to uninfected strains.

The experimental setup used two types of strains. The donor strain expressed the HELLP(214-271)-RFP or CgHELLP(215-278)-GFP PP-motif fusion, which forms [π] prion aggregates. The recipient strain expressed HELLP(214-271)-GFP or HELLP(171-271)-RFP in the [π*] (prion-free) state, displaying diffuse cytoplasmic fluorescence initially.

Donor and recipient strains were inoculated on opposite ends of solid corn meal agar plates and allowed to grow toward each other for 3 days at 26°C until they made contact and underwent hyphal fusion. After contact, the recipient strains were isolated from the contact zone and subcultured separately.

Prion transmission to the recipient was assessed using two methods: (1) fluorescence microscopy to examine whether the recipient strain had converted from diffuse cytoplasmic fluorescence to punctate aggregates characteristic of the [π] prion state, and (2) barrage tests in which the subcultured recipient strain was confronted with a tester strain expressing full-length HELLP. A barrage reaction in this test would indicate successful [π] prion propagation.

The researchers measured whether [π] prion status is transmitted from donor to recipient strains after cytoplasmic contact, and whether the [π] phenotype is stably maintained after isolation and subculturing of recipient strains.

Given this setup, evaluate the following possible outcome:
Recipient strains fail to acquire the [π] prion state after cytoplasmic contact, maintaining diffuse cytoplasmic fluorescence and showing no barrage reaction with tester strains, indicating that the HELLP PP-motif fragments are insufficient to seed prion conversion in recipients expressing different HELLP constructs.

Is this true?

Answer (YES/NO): NO